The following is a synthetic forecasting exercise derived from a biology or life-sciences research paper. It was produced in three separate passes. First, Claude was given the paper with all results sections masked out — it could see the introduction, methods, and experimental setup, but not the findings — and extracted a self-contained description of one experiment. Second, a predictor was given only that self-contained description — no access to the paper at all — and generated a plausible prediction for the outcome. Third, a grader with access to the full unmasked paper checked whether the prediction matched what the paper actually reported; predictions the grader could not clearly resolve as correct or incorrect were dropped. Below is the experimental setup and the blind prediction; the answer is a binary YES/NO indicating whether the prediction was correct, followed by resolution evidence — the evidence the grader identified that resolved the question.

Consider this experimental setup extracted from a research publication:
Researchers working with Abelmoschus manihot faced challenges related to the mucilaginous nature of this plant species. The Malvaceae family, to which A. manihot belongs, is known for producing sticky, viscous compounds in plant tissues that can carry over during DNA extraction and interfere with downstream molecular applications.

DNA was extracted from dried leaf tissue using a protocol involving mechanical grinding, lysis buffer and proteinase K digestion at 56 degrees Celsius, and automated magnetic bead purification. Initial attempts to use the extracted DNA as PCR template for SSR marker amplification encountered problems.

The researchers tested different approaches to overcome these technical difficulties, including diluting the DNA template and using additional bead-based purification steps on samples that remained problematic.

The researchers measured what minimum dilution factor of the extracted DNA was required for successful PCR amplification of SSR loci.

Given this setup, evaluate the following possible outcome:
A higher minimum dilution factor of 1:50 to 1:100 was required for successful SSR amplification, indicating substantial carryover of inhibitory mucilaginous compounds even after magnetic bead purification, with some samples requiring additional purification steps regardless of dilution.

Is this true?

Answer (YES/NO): YES